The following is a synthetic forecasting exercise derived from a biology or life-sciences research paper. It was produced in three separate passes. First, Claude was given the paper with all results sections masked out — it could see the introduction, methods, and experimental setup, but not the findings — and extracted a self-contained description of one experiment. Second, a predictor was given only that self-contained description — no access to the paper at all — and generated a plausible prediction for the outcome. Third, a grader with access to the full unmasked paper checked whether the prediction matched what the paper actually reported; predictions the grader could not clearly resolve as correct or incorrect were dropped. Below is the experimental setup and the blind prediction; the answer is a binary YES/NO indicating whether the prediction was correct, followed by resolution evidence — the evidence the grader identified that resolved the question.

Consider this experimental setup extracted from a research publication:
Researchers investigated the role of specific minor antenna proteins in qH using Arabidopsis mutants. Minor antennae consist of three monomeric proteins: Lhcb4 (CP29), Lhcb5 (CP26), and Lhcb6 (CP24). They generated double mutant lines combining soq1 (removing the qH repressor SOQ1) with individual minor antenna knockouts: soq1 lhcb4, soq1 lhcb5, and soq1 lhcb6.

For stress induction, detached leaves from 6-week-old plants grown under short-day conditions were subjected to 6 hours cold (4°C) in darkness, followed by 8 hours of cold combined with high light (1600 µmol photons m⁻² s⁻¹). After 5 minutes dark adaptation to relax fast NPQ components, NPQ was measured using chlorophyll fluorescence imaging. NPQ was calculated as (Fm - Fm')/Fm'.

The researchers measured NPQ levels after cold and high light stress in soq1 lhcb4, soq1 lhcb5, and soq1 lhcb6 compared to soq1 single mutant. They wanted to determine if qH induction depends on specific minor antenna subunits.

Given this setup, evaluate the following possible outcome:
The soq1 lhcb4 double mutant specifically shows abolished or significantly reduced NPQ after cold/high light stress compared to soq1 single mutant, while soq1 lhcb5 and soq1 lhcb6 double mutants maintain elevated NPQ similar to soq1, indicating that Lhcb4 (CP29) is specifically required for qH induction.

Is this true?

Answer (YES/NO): NO